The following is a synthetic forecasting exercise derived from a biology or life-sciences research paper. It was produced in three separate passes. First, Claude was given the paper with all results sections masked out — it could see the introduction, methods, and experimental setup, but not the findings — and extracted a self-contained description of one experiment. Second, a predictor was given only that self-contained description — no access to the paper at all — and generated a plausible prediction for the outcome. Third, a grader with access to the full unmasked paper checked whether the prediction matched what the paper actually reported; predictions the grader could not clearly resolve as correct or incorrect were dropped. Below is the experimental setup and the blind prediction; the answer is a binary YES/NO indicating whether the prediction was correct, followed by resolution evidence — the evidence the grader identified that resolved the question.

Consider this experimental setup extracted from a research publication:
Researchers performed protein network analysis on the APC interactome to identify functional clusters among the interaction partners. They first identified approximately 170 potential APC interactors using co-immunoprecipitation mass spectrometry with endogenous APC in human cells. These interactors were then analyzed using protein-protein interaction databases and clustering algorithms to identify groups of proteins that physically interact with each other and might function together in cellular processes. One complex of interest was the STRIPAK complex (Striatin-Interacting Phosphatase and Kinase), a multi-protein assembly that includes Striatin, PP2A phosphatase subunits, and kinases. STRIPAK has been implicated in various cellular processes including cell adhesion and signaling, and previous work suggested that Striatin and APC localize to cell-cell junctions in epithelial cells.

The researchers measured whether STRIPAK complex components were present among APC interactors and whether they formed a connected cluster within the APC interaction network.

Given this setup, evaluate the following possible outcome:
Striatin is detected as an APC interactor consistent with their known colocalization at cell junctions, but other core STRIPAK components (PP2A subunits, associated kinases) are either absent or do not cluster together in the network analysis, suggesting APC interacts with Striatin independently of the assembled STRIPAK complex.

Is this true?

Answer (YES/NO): NO